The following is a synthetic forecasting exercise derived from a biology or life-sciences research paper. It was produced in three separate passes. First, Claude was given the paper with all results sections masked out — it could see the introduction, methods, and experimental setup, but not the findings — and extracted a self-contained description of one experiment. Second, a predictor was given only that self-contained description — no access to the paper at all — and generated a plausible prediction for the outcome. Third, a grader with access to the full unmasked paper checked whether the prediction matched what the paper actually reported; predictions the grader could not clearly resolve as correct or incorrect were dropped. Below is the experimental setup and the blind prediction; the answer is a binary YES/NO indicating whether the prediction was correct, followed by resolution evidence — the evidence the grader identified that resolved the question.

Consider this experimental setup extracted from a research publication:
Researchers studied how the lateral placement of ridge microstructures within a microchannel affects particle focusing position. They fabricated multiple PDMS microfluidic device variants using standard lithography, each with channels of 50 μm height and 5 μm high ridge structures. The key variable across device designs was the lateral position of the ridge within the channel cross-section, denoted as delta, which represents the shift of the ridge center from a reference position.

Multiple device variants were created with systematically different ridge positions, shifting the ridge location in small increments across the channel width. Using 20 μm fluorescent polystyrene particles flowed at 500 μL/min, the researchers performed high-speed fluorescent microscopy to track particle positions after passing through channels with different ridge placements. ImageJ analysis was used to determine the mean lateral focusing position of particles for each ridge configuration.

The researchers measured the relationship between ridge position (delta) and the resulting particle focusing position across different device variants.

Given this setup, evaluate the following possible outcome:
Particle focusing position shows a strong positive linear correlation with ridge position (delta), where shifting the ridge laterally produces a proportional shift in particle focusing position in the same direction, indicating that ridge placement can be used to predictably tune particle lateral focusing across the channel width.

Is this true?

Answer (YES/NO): YES